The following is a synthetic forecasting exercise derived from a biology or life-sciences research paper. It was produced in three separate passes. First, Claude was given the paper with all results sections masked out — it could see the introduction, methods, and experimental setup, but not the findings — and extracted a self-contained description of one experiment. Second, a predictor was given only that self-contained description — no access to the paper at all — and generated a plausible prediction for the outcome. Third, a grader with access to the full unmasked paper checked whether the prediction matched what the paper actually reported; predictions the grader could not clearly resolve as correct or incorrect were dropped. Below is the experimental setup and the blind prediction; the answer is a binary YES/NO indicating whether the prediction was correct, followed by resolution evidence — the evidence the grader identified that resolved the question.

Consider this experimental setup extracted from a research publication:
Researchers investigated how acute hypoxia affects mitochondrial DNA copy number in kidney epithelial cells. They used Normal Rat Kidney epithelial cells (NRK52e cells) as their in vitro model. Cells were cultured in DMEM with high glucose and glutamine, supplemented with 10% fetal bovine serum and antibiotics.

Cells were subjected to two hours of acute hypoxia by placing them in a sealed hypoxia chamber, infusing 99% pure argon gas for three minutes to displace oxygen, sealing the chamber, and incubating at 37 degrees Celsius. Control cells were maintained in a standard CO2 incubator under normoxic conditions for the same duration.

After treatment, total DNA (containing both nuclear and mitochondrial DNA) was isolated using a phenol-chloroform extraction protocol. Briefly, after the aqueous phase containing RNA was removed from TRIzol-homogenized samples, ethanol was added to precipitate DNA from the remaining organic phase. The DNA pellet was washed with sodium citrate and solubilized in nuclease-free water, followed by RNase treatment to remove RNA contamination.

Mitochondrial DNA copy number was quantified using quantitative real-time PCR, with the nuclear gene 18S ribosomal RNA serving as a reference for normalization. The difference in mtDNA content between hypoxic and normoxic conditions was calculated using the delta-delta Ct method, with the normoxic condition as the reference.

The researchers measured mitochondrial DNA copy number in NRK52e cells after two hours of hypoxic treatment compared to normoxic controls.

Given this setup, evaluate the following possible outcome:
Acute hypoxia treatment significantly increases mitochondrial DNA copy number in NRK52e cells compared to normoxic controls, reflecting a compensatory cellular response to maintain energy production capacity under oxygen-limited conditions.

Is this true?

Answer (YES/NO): YES